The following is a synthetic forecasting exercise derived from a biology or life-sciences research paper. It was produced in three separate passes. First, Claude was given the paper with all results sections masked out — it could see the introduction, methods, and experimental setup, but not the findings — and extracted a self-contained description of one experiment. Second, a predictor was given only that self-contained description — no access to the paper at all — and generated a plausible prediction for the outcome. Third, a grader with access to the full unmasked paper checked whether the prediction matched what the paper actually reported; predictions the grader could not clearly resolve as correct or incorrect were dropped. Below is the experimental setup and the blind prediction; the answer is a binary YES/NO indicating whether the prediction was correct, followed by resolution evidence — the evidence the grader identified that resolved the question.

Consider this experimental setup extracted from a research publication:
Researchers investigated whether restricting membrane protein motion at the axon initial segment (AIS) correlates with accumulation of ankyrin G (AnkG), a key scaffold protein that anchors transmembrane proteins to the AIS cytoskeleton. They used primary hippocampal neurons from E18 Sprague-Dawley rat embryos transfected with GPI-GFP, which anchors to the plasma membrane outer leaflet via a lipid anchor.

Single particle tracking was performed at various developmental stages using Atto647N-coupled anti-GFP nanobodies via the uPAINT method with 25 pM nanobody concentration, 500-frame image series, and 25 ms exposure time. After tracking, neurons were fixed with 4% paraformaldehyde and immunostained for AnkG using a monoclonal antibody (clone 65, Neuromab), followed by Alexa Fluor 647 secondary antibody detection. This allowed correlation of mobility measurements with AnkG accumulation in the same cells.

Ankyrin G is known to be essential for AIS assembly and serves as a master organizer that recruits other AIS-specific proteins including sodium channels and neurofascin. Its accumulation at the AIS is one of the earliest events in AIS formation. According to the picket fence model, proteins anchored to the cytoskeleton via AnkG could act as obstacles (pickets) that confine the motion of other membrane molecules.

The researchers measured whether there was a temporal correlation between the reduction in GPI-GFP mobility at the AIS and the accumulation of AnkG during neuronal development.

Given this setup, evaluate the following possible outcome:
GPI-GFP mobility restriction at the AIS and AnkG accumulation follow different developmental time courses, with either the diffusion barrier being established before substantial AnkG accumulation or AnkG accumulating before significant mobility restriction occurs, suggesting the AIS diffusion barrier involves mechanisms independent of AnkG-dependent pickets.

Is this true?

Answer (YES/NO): YES